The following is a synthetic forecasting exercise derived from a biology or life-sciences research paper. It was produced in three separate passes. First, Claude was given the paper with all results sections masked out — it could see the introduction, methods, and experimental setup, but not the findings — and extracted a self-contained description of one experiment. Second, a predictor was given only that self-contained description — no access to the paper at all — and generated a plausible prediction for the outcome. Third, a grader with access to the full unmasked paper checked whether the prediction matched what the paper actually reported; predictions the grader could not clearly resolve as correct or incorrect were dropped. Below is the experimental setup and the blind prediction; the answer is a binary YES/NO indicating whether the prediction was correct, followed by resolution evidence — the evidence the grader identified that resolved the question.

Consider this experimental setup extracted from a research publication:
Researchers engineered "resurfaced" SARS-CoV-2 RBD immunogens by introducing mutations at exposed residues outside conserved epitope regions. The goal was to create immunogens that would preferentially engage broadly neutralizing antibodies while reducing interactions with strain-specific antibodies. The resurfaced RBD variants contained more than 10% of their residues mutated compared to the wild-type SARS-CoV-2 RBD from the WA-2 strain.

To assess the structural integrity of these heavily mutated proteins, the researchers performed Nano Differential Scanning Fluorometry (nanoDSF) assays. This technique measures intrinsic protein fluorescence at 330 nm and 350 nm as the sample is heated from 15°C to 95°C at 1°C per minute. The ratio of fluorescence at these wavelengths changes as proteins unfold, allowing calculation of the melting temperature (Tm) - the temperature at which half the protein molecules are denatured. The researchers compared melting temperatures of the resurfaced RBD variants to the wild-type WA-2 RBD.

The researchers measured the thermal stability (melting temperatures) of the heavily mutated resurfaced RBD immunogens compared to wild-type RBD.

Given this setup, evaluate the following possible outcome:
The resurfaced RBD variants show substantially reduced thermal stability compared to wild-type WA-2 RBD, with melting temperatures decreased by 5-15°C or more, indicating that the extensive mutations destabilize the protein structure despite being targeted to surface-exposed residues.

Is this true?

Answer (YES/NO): YES